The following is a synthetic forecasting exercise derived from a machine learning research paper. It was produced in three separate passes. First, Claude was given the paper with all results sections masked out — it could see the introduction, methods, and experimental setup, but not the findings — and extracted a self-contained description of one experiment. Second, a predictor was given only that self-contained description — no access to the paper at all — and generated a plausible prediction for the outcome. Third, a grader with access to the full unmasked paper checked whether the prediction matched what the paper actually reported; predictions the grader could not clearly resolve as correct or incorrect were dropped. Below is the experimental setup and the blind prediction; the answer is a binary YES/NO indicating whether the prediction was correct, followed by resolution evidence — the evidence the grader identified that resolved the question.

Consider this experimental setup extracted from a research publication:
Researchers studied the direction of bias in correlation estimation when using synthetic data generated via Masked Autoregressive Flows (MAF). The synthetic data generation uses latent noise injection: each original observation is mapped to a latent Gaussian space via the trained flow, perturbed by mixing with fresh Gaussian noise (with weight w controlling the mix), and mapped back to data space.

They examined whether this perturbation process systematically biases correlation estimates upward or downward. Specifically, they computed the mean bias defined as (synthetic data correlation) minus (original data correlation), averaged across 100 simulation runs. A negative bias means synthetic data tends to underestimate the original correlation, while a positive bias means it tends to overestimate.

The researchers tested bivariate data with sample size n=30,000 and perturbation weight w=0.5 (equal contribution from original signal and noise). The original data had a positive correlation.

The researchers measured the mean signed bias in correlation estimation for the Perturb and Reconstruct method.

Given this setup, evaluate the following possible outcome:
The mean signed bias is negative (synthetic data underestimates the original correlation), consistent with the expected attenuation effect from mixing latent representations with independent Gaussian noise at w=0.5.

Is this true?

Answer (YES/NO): NO